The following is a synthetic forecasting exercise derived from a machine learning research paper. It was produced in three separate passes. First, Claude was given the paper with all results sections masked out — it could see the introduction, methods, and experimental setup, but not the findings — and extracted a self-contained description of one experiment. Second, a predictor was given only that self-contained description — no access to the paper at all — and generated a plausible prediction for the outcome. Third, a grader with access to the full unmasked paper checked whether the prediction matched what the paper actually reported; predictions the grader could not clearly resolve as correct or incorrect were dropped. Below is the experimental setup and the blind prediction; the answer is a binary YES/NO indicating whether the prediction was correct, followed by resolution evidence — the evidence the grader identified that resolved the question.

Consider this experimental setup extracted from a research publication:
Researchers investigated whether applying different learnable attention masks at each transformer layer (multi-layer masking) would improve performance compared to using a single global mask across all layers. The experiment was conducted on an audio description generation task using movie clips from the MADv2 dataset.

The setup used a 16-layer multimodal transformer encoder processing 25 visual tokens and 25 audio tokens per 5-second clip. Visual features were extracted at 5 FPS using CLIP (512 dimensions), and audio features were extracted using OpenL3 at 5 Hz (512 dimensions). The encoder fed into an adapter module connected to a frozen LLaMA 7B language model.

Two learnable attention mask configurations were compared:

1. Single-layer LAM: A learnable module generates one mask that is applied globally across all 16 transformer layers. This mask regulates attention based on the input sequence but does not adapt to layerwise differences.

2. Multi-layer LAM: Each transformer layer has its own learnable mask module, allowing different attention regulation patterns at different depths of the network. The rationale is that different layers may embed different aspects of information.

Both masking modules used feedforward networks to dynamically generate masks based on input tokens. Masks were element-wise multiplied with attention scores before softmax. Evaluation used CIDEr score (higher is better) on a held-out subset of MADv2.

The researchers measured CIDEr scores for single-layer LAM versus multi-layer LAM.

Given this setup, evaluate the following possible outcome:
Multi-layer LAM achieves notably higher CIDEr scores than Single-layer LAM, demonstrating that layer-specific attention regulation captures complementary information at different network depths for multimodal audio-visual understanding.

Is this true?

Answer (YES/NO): NO